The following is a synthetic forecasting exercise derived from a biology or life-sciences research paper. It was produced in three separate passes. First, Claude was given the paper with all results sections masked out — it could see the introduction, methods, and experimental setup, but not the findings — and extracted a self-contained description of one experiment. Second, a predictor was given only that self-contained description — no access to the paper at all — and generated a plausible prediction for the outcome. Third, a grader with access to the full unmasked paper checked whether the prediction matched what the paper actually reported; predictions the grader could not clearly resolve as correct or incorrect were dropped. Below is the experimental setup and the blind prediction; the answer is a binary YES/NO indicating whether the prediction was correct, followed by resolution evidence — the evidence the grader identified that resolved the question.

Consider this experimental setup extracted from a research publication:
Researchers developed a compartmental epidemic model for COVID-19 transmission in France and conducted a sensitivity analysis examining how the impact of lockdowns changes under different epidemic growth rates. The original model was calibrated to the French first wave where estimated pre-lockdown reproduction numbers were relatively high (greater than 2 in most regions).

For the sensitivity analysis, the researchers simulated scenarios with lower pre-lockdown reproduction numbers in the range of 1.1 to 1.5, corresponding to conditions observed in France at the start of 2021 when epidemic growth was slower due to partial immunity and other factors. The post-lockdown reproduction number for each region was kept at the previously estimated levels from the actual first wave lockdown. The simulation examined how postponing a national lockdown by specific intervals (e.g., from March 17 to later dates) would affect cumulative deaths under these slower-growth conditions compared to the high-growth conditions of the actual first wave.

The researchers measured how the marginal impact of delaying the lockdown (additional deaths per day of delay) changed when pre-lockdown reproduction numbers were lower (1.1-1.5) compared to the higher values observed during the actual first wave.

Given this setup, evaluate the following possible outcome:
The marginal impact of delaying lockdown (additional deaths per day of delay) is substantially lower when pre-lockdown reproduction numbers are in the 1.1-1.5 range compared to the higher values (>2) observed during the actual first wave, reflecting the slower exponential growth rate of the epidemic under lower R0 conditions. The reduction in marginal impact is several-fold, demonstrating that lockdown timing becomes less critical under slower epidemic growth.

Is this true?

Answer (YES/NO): YES